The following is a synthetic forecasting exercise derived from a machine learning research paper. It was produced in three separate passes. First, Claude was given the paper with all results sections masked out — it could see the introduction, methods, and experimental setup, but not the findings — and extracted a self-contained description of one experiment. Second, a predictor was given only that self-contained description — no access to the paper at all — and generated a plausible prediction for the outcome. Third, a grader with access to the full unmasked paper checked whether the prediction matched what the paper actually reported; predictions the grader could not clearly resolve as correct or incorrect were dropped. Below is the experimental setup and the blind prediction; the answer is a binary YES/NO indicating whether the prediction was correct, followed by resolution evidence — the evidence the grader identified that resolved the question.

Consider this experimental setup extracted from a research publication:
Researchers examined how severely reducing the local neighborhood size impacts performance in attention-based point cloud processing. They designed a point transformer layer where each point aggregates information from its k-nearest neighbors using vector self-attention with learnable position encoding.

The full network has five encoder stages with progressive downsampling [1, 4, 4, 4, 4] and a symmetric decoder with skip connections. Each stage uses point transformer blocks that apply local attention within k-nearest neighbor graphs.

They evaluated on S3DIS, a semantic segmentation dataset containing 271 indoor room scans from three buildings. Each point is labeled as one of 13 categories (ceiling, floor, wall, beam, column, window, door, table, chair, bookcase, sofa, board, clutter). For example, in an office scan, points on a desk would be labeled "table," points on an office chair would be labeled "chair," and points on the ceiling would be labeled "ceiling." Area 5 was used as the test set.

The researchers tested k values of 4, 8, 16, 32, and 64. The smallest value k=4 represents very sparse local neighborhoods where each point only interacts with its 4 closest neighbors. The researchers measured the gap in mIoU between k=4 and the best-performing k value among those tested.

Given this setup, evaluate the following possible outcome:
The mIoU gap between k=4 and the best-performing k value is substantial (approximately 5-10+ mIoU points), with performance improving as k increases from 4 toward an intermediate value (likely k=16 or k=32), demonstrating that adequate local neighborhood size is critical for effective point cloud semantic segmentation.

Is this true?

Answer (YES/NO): YES